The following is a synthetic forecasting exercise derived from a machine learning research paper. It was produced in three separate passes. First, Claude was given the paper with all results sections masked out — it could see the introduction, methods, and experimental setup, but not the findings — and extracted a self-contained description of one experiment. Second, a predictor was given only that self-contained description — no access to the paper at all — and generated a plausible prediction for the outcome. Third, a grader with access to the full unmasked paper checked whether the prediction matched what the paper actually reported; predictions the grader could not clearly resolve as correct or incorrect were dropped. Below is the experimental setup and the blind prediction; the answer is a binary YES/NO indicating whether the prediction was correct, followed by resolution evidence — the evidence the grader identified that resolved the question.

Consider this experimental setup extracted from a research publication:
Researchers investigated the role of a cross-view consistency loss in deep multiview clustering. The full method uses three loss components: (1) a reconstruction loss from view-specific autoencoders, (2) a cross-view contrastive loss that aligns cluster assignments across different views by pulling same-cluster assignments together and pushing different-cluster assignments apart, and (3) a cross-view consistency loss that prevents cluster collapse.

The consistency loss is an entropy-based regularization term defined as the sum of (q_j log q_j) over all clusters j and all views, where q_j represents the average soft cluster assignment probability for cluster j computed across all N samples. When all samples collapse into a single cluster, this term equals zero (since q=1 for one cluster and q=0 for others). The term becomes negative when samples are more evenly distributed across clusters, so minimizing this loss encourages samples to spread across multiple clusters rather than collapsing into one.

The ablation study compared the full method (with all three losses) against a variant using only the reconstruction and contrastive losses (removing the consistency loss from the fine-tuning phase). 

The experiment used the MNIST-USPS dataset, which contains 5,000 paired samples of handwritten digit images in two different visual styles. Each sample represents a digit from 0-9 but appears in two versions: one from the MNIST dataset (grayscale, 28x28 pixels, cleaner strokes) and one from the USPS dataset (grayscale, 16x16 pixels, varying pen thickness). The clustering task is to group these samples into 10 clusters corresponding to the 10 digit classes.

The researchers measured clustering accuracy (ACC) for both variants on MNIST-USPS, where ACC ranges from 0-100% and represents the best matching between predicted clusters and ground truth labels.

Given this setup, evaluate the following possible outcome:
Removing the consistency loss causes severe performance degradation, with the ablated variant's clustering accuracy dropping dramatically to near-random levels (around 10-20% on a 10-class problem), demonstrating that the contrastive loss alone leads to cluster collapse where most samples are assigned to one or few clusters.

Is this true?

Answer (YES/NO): NO